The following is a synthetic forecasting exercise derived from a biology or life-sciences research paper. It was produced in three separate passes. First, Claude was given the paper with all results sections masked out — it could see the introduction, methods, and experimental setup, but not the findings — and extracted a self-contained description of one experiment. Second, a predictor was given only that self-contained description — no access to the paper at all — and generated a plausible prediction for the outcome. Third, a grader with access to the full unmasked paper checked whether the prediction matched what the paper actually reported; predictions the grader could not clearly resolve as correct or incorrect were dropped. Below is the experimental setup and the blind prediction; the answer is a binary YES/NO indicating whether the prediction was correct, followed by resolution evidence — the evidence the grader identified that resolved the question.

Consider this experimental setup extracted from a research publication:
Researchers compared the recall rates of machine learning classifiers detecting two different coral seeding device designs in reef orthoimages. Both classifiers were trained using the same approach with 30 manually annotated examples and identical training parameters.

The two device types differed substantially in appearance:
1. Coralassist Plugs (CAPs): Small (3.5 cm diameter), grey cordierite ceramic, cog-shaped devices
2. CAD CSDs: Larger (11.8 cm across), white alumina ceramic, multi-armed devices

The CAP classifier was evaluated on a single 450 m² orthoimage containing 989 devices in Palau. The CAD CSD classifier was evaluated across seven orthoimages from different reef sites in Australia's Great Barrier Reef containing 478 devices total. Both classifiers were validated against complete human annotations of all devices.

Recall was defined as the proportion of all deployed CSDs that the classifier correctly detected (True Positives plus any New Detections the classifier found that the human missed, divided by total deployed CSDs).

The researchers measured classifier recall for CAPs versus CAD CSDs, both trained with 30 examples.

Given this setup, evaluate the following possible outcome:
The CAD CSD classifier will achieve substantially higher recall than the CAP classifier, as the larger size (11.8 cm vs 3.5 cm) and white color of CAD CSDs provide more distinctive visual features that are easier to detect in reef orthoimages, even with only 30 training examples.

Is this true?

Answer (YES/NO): NO